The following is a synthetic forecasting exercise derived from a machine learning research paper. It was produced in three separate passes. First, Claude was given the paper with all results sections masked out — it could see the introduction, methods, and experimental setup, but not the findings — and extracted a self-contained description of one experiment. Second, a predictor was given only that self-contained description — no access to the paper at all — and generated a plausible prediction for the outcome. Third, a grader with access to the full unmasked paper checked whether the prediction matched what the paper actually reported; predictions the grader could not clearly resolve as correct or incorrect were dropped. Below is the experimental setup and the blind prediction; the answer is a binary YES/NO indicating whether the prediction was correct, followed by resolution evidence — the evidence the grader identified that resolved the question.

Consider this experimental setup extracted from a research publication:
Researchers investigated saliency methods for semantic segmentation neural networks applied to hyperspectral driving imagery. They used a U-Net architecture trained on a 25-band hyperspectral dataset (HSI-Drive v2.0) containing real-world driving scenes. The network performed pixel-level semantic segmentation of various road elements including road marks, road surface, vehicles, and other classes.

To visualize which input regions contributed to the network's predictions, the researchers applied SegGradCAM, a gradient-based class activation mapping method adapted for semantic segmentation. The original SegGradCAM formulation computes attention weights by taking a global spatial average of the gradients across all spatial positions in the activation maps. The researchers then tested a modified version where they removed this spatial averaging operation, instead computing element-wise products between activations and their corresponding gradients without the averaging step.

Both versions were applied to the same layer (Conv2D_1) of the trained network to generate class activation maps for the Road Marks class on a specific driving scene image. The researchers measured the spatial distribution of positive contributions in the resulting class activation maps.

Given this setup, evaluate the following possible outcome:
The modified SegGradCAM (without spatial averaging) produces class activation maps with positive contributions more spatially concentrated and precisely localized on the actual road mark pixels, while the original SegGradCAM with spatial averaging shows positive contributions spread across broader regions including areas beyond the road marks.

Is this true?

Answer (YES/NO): YES